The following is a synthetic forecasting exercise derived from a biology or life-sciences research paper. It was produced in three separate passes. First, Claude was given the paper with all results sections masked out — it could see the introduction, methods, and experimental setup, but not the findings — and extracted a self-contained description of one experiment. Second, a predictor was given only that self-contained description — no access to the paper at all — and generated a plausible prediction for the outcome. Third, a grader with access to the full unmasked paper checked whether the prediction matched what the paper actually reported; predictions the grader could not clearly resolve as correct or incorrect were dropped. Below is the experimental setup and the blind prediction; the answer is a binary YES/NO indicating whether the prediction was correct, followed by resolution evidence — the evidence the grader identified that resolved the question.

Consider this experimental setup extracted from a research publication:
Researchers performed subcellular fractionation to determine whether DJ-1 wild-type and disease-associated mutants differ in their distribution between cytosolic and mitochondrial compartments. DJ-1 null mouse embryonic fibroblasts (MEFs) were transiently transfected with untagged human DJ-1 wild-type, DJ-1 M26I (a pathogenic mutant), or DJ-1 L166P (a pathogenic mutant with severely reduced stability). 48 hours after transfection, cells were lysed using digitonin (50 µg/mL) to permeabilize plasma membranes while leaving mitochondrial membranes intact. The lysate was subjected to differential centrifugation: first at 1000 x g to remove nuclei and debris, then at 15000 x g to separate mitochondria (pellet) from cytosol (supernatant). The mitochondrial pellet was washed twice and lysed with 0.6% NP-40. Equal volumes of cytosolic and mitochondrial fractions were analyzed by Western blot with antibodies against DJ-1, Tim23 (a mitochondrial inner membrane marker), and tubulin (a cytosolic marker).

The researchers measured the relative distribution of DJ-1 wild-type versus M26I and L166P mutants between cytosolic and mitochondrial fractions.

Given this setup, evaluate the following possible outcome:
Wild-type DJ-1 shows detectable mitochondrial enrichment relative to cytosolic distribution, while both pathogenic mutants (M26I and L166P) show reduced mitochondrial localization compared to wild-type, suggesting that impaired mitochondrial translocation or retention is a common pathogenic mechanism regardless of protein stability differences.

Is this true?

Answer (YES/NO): NO